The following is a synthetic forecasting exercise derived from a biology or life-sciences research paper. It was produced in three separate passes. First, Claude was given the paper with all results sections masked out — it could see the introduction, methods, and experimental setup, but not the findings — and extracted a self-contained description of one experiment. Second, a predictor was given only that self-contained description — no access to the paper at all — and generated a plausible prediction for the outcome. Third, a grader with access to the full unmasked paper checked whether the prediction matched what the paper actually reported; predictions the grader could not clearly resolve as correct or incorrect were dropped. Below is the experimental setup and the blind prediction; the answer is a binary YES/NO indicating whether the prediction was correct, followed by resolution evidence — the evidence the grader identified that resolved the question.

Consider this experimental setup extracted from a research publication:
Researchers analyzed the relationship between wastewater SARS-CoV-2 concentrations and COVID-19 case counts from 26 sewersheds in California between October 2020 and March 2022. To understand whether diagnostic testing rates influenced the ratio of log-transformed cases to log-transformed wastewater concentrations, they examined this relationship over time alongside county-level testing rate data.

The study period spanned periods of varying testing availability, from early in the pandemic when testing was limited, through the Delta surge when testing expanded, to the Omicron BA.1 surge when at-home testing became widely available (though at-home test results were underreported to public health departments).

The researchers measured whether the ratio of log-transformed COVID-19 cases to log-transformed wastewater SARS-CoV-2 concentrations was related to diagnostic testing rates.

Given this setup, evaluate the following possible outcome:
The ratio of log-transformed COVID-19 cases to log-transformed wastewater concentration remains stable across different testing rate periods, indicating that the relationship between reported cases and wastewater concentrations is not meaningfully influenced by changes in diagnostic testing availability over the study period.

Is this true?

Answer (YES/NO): NO